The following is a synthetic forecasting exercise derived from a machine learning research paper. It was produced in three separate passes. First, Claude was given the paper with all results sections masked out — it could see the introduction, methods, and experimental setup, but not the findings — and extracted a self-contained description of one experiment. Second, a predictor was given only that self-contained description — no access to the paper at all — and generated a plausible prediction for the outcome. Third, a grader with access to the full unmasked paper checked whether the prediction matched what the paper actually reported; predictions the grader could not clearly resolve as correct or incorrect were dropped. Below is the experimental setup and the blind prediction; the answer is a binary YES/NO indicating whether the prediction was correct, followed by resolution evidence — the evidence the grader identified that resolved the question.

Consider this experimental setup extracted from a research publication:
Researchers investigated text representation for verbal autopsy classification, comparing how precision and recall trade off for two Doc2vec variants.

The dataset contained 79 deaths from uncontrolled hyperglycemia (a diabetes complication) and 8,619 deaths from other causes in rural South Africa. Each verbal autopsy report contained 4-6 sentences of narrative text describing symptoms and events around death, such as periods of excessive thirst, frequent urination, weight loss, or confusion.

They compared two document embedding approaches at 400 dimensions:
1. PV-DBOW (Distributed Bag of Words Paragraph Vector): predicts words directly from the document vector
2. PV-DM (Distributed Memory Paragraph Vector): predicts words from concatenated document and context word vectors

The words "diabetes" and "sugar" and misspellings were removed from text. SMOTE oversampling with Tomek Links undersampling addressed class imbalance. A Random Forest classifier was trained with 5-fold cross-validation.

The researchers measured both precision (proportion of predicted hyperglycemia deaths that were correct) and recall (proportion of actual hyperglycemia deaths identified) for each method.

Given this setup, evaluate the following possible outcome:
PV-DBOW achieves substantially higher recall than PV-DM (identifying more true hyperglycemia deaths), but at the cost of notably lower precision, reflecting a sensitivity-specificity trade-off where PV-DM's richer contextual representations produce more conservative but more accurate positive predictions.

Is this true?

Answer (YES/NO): NO